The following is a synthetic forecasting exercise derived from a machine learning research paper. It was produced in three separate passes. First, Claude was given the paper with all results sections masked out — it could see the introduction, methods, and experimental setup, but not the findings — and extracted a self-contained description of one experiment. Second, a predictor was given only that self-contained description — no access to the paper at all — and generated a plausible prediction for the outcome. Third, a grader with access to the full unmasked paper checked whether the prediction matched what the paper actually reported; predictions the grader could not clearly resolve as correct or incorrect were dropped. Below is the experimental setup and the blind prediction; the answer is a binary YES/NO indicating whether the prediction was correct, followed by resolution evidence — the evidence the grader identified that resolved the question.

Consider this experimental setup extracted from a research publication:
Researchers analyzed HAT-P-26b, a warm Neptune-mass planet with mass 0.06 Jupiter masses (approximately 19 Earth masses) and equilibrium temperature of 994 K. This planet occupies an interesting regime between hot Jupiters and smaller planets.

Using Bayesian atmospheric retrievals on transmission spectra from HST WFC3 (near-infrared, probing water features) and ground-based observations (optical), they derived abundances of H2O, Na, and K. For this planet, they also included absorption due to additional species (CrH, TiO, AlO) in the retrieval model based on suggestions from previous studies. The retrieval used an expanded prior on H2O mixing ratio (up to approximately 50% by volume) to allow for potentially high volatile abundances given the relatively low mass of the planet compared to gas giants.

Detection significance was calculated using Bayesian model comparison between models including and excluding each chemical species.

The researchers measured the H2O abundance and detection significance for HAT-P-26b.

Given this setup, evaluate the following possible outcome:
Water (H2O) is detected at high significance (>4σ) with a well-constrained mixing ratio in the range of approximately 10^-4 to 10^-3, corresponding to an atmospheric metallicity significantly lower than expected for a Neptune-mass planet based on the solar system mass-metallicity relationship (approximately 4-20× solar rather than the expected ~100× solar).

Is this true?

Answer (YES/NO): NO